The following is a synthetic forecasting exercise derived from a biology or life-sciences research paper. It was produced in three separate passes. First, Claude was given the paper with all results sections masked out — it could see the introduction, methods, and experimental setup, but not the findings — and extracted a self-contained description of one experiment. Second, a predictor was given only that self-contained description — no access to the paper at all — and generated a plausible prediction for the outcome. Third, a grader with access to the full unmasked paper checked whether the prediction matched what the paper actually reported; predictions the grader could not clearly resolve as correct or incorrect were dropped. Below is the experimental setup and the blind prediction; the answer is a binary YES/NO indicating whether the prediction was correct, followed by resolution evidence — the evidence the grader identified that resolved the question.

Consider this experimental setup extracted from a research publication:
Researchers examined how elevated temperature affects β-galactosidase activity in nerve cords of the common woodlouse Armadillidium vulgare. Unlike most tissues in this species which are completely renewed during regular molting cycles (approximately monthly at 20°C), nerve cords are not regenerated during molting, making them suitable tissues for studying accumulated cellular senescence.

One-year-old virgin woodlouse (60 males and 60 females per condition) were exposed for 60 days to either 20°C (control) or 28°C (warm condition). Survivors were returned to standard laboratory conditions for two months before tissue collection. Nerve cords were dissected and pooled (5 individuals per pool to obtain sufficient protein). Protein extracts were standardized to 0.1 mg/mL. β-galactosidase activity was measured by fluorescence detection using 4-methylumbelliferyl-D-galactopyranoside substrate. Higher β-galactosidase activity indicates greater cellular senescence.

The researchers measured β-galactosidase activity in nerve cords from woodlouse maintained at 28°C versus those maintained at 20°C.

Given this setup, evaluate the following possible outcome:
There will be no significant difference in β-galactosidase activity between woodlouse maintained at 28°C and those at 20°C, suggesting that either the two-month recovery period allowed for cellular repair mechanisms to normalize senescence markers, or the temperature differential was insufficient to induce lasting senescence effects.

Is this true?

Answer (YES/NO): NO